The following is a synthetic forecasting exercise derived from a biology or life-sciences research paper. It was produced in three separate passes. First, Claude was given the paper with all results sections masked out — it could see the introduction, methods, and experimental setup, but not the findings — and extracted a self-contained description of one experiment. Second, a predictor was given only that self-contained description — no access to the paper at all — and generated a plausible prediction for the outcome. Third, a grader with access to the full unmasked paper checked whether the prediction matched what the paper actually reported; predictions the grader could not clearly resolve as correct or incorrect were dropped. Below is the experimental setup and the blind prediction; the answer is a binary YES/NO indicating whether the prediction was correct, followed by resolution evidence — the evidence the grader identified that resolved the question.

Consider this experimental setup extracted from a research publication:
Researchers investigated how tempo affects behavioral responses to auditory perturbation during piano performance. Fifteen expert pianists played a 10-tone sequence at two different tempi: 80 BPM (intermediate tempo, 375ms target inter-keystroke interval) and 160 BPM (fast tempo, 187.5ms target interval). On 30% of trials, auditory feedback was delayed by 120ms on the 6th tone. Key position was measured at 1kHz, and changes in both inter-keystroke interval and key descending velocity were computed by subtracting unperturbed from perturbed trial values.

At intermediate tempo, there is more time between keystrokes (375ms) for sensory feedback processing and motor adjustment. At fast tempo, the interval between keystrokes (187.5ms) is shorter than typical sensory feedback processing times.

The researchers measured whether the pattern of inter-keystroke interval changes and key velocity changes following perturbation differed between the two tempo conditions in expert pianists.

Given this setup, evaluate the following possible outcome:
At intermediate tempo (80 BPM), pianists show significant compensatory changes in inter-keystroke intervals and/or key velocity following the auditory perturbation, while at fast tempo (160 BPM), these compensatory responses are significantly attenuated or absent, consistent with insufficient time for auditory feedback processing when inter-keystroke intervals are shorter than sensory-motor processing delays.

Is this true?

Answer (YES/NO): YES